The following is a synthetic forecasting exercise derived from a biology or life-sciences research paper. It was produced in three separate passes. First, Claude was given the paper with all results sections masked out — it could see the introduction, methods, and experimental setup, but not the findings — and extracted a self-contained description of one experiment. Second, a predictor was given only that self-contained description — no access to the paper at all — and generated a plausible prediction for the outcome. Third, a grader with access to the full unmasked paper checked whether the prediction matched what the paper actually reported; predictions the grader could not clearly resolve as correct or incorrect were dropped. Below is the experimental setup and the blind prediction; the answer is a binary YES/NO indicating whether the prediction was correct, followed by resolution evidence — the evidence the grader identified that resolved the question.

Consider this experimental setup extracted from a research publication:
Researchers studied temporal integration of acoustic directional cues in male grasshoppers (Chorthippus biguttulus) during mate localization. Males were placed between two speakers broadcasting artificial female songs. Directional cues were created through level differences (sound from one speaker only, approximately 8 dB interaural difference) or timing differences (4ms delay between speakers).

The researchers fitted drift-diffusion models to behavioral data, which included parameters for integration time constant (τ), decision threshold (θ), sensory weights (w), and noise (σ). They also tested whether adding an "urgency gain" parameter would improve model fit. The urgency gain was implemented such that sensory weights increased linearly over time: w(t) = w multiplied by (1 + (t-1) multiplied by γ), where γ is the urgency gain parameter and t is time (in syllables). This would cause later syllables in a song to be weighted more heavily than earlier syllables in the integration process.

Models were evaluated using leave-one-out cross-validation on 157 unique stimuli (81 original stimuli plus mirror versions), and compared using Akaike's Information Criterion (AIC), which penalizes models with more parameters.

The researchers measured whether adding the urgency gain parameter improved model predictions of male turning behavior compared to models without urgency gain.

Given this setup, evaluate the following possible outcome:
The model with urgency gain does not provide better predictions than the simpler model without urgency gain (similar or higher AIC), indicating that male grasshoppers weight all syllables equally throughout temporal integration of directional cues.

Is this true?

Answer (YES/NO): YES